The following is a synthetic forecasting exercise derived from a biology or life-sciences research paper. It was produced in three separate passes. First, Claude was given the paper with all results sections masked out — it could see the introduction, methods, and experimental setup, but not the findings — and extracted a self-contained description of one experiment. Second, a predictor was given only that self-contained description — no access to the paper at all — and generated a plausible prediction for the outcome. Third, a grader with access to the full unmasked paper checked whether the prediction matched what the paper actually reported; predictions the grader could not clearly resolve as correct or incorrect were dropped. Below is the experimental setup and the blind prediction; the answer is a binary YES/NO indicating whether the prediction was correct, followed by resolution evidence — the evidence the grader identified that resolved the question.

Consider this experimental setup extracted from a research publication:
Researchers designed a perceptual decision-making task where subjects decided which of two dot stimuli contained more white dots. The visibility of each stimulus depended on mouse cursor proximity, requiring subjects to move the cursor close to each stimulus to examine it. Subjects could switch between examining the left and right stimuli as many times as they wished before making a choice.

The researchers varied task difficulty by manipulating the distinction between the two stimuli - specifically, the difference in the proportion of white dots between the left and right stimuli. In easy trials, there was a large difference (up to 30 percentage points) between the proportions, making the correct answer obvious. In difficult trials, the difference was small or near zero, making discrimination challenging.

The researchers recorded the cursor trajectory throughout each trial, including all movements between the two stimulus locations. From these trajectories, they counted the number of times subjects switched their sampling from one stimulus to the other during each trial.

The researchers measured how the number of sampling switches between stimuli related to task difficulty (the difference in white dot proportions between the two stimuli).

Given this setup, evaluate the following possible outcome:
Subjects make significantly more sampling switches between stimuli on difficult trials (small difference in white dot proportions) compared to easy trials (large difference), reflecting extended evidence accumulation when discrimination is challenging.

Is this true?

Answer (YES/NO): YES